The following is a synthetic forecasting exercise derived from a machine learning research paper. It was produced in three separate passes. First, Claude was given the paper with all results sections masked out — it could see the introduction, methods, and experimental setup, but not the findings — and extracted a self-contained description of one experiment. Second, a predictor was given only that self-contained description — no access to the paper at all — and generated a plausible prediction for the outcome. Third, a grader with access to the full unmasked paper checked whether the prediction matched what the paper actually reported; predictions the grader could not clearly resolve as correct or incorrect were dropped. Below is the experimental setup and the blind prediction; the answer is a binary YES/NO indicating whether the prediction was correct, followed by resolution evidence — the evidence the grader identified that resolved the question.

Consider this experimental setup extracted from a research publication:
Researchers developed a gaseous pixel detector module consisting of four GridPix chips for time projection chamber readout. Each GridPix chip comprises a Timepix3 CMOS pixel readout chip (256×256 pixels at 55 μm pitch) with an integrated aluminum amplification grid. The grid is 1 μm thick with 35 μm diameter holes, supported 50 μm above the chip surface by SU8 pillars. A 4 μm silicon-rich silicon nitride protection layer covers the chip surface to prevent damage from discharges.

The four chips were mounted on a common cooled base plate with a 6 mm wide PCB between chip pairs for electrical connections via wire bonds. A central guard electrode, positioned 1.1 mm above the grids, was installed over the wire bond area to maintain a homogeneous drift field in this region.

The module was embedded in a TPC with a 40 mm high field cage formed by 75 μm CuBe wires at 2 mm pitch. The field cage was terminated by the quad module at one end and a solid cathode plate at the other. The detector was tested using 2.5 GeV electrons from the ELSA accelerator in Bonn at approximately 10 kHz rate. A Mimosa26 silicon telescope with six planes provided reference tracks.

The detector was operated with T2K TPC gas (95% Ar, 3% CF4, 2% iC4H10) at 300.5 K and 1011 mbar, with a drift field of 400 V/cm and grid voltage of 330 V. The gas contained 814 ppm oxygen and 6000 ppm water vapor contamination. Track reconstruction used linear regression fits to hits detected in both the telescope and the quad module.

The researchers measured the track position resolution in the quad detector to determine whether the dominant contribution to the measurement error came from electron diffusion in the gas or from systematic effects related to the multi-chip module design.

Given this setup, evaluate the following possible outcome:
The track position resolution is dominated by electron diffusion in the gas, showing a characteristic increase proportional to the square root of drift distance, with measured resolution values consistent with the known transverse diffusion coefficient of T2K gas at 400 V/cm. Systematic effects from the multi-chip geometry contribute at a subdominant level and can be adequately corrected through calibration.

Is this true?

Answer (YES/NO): NO